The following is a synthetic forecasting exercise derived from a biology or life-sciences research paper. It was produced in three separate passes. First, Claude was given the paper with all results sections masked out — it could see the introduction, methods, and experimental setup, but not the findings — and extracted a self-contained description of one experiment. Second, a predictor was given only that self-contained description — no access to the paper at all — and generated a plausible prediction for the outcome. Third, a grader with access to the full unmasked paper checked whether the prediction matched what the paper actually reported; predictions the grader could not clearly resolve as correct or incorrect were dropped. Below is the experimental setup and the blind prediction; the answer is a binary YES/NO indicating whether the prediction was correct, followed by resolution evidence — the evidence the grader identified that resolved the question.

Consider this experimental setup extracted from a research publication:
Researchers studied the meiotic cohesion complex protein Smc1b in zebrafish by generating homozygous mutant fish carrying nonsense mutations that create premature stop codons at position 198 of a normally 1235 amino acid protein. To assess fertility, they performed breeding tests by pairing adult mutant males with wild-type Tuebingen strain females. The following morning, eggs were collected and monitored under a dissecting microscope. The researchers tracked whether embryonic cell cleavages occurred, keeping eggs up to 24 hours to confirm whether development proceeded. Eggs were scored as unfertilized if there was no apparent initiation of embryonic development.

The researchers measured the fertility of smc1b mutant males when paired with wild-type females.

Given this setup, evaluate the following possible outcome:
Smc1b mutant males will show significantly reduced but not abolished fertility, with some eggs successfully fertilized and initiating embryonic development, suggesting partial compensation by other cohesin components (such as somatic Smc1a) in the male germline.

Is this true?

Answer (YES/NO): NO